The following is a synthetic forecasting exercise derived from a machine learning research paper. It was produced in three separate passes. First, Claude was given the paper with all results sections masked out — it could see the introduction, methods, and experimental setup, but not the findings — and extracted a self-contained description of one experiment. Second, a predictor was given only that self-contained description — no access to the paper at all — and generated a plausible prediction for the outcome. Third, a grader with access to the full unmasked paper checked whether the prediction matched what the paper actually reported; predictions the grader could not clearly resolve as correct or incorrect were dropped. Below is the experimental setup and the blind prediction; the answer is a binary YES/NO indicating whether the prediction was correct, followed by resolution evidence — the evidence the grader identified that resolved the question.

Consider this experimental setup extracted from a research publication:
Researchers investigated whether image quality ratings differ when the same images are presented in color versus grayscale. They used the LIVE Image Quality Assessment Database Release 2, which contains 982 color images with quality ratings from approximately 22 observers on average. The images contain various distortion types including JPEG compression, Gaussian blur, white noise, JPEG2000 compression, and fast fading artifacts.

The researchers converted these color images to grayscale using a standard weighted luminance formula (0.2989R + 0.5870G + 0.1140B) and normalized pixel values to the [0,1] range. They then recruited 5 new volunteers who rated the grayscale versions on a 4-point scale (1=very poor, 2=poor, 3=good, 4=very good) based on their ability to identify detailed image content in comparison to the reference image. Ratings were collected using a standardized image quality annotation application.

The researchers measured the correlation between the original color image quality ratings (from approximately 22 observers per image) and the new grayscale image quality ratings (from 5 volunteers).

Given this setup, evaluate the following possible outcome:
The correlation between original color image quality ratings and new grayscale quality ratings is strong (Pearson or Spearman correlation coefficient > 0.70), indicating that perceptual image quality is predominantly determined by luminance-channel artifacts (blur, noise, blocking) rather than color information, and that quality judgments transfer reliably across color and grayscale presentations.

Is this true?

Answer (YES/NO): YES